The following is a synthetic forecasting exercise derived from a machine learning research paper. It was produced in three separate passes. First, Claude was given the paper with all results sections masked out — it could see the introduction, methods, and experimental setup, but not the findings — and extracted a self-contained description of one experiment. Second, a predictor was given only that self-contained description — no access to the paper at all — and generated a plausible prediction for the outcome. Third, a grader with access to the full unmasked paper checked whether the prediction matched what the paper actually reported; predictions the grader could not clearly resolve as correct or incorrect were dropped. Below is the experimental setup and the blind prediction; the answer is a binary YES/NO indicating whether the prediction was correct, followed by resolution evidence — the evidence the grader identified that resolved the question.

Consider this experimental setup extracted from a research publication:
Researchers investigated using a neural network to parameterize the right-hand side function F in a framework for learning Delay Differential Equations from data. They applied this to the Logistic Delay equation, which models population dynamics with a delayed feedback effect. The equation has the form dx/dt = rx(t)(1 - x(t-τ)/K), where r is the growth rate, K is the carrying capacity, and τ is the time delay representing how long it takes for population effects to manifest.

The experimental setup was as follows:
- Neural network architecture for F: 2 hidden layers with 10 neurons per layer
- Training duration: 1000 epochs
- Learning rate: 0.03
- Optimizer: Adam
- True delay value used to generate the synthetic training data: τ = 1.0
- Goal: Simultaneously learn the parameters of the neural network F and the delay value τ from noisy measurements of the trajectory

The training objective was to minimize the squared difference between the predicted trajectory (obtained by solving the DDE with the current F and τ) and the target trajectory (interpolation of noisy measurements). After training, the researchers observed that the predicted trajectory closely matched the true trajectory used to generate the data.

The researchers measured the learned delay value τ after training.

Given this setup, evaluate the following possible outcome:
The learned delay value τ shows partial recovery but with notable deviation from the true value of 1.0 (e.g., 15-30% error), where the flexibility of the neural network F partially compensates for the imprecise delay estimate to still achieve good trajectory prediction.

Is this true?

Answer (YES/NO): NO